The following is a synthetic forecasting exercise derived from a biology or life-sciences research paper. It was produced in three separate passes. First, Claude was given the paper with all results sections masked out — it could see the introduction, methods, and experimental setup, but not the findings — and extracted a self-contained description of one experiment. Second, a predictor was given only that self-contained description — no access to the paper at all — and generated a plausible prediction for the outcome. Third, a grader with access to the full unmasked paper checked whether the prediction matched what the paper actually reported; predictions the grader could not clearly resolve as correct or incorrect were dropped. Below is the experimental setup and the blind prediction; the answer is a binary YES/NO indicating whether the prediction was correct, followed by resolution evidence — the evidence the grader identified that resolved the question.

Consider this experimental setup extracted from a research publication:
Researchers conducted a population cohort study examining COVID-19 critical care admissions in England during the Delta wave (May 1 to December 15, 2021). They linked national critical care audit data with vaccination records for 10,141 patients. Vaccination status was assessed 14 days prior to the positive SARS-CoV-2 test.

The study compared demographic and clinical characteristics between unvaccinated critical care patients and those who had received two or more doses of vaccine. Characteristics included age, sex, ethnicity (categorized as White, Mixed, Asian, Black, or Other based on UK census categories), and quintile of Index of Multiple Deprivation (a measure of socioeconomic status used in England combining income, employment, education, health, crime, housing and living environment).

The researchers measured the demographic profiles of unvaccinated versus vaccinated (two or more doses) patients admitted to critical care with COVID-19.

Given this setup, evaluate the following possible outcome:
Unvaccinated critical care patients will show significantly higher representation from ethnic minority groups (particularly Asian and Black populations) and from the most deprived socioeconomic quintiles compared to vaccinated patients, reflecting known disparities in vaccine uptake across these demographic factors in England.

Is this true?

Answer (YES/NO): YES